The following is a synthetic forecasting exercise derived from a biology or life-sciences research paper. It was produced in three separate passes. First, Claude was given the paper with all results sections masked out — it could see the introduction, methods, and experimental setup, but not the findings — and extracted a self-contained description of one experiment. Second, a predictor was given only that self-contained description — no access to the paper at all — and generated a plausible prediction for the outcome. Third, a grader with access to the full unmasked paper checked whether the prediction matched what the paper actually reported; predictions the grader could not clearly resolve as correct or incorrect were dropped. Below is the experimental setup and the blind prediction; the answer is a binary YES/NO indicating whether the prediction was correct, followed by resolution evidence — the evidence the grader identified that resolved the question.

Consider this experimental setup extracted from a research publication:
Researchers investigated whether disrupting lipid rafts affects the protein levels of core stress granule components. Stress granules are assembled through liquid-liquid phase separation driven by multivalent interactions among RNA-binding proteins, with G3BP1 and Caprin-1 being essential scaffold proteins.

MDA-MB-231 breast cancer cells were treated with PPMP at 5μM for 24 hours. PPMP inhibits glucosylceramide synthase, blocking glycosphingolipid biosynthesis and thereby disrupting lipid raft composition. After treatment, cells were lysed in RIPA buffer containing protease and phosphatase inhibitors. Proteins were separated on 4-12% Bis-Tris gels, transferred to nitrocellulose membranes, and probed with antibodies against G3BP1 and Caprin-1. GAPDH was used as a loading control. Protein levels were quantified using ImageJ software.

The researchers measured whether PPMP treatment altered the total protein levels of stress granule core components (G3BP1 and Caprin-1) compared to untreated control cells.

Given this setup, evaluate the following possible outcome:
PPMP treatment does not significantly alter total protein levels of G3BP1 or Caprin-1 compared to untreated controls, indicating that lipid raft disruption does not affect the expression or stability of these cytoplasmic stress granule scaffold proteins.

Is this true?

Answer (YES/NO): NO